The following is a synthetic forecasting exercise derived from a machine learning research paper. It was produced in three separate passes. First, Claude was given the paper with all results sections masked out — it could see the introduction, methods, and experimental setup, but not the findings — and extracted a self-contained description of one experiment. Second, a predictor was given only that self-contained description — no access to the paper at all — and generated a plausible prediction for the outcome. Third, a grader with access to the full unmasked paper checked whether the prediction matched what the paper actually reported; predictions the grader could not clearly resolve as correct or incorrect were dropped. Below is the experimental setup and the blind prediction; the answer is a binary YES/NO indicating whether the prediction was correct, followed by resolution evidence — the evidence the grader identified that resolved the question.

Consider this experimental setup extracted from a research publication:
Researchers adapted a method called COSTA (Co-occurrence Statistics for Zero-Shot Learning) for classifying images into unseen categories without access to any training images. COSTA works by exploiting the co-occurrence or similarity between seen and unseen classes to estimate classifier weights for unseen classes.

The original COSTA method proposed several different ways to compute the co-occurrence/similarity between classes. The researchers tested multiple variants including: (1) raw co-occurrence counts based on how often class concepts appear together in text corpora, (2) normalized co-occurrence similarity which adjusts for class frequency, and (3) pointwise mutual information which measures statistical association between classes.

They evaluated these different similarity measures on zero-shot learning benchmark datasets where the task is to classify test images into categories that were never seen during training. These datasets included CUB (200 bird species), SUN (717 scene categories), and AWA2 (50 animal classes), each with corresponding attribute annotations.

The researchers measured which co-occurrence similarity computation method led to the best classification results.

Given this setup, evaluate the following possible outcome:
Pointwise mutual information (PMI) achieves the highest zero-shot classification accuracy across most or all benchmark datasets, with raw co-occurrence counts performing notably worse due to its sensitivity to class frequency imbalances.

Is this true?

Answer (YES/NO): NO